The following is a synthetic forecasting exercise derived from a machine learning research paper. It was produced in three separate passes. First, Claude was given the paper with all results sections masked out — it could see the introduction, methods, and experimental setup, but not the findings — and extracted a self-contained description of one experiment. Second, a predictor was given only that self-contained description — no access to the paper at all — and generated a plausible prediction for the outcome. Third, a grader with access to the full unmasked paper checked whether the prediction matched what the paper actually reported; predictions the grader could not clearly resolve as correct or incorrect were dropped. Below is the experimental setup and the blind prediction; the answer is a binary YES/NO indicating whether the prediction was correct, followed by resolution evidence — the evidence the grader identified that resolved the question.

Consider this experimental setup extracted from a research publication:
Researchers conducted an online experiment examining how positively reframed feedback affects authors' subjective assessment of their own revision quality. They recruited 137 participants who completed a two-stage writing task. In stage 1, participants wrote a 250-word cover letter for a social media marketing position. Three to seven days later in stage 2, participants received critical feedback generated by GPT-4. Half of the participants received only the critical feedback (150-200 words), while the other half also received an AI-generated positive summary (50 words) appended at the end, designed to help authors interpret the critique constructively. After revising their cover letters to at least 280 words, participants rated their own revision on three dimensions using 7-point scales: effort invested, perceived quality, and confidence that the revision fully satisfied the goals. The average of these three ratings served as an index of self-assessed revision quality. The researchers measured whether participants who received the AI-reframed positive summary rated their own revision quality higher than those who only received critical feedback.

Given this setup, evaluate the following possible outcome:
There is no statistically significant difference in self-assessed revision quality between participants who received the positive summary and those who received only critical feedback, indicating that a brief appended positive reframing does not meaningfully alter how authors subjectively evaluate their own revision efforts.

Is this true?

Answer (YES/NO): NO